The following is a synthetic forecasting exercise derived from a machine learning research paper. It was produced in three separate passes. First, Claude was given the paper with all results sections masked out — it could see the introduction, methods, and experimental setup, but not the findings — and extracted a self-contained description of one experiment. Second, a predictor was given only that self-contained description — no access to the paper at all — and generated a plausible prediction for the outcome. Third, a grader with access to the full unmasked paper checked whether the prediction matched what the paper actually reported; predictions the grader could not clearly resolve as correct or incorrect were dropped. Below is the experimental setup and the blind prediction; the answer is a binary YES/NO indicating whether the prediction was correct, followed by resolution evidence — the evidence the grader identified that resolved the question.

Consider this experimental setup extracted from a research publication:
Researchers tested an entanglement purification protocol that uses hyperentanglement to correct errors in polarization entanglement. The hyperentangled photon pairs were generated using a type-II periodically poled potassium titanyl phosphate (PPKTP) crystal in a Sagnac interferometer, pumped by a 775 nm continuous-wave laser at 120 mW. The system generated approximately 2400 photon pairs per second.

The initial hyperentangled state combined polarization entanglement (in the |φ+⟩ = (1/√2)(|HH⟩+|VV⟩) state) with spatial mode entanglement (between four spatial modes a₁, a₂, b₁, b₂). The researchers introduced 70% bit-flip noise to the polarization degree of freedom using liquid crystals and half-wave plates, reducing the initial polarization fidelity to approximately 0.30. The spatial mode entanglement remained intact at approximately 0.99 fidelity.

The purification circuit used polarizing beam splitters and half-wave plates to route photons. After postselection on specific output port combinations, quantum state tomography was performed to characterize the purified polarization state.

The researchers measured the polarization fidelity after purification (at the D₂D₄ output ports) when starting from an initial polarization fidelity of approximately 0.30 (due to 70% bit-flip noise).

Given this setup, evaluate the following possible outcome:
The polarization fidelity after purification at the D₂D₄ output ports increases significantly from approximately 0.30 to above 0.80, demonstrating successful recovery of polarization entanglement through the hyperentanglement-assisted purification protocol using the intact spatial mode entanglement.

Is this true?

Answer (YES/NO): YES